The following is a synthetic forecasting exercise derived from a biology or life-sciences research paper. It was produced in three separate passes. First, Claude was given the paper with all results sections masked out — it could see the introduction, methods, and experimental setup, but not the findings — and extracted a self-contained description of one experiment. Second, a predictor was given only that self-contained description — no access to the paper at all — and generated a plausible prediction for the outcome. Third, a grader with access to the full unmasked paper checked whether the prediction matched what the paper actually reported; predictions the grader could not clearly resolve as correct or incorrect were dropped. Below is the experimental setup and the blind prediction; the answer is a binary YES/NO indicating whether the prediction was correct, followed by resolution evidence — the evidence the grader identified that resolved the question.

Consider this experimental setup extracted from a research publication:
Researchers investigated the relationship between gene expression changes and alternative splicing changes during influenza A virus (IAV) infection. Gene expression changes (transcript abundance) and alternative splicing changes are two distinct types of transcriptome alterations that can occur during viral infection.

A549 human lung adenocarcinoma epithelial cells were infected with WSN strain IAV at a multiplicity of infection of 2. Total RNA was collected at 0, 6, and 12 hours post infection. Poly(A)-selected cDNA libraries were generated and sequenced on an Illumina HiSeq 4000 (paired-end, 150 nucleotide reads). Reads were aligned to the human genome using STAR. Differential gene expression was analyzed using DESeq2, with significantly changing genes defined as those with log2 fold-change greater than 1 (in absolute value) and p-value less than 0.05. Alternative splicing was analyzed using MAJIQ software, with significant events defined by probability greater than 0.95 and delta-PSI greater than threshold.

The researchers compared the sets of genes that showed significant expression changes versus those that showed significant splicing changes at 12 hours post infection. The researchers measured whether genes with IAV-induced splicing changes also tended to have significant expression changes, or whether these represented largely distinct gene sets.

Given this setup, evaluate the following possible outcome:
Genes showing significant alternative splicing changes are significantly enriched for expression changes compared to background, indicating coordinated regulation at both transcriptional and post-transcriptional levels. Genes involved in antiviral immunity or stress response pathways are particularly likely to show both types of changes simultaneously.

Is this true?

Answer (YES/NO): NO